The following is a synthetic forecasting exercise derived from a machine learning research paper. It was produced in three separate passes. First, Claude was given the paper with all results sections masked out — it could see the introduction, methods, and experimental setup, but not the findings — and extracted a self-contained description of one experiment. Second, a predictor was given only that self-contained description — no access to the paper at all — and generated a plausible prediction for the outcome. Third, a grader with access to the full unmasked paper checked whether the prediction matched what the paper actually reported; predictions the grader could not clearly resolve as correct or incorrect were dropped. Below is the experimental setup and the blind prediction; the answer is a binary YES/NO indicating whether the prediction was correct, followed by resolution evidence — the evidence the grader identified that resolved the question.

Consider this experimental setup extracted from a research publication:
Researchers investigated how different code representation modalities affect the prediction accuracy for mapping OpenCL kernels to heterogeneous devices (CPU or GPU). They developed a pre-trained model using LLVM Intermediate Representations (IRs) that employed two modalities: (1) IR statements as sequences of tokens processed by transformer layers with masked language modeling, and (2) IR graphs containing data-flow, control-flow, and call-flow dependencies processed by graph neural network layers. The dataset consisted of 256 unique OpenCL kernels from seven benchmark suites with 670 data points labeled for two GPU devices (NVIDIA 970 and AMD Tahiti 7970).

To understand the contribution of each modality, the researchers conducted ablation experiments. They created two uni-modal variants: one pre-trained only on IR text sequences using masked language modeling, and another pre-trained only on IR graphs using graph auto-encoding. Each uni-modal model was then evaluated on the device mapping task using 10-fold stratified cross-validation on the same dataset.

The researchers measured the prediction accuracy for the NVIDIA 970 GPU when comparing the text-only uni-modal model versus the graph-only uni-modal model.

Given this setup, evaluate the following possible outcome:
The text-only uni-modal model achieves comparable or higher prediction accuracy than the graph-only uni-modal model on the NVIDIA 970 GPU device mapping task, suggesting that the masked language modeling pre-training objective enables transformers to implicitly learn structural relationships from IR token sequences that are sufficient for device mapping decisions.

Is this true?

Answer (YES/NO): NO